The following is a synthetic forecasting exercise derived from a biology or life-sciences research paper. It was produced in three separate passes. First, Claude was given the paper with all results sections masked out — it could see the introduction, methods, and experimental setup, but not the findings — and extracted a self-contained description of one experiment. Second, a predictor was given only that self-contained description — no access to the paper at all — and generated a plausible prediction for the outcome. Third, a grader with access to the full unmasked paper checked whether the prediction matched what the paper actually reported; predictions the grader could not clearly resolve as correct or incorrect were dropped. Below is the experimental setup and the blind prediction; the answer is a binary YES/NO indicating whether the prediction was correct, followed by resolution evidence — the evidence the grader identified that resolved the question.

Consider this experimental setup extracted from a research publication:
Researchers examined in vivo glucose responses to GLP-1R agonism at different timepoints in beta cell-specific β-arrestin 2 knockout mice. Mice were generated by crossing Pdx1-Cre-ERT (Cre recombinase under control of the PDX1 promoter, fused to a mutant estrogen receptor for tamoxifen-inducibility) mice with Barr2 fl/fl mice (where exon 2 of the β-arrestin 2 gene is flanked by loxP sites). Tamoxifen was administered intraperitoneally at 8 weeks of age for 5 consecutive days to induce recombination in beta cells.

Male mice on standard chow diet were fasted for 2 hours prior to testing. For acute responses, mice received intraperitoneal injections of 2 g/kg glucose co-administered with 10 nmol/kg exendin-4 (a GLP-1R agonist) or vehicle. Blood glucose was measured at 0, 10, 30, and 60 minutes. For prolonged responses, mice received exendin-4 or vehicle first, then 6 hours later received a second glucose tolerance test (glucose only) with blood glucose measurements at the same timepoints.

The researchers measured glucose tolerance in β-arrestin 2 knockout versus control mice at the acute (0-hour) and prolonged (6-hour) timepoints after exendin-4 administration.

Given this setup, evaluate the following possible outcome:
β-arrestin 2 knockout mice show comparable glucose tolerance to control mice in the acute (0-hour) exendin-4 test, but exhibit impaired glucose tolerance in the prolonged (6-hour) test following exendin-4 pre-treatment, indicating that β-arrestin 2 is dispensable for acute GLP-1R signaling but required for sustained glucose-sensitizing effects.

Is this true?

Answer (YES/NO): NO